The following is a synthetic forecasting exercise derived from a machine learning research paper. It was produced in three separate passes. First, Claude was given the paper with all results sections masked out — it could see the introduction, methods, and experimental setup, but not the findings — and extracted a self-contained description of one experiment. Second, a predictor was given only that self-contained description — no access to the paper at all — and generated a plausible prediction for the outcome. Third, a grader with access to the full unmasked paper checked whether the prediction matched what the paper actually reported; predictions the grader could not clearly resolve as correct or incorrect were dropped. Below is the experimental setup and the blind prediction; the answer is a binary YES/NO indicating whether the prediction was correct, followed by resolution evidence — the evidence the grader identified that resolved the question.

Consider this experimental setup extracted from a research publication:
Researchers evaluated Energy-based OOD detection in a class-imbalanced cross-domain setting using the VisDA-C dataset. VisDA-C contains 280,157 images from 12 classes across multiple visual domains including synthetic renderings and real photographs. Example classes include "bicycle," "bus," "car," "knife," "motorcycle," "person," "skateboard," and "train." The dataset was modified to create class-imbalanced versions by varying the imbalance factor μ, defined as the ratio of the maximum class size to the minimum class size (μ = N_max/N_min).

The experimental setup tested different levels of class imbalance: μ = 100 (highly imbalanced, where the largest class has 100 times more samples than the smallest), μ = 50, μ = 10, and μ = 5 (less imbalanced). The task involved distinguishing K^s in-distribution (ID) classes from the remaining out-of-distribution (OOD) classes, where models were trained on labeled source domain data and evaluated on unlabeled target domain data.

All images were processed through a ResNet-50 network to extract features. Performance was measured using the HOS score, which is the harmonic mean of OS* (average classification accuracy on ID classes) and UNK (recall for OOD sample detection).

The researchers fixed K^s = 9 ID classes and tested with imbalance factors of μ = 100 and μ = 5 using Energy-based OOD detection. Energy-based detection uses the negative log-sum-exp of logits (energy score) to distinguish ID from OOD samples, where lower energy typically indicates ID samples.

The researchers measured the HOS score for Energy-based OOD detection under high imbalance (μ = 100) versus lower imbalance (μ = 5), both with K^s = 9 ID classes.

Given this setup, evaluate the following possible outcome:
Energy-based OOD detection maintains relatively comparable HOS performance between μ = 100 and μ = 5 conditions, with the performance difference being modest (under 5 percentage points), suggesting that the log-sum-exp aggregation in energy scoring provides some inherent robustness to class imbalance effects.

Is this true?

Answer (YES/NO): NO